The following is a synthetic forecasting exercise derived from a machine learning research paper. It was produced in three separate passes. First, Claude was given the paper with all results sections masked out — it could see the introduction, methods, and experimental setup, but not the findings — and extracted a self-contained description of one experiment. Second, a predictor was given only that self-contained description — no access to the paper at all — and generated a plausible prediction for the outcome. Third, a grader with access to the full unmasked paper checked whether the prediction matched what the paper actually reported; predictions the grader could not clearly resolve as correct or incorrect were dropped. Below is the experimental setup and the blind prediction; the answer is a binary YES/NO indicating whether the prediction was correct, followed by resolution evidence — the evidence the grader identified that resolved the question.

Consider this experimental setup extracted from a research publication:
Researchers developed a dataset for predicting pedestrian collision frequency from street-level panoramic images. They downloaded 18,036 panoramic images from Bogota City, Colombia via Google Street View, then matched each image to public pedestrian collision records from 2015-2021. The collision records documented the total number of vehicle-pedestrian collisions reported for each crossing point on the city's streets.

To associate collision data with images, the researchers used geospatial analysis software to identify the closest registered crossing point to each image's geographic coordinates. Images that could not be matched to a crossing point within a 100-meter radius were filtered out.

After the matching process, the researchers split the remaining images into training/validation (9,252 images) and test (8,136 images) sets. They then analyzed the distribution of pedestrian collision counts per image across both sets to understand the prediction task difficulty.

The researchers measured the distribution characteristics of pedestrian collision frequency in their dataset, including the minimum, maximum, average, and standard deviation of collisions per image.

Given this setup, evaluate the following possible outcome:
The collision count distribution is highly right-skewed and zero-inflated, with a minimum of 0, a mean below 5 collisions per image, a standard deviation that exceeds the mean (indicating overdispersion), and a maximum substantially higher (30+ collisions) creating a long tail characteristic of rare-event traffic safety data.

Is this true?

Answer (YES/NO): NO